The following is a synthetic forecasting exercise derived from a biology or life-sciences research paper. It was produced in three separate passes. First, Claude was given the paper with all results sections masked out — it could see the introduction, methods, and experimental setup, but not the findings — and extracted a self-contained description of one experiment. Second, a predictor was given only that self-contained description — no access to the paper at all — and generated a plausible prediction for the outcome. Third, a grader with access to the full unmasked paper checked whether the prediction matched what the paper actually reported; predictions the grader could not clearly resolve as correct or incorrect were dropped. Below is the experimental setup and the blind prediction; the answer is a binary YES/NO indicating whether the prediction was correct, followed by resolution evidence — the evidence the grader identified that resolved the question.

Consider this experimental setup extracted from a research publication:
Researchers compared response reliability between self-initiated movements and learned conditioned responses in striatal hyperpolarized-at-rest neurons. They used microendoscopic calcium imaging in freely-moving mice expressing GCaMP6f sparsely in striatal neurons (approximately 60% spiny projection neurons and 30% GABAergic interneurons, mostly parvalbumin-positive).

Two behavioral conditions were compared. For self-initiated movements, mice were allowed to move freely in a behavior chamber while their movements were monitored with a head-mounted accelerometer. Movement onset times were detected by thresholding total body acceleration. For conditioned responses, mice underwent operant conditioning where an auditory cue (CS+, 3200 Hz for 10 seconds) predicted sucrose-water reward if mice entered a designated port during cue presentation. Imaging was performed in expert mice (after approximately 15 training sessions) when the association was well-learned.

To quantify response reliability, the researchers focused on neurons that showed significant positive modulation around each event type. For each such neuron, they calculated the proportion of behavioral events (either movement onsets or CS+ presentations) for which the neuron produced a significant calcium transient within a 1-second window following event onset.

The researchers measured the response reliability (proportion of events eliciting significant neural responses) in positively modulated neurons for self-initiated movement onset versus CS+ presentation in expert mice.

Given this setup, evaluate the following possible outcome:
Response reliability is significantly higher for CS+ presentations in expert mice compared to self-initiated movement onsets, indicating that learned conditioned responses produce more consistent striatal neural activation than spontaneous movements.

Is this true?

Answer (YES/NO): YES